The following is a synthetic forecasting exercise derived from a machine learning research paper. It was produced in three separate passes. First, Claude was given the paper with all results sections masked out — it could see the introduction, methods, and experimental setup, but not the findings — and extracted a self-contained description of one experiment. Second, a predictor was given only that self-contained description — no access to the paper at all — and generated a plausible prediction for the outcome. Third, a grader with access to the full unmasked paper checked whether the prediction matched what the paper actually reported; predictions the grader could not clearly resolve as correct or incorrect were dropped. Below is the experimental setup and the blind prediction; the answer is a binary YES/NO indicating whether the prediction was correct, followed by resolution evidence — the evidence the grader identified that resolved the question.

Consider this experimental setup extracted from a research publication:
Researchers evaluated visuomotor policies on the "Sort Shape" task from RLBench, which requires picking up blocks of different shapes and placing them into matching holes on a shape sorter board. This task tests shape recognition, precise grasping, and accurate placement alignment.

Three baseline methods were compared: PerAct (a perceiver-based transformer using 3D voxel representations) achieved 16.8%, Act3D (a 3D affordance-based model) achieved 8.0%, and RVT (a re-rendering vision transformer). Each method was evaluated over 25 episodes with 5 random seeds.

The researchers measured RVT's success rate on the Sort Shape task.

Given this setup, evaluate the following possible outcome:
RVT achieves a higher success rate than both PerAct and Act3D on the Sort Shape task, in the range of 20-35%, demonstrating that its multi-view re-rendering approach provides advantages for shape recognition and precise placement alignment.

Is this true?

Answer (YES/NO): NO